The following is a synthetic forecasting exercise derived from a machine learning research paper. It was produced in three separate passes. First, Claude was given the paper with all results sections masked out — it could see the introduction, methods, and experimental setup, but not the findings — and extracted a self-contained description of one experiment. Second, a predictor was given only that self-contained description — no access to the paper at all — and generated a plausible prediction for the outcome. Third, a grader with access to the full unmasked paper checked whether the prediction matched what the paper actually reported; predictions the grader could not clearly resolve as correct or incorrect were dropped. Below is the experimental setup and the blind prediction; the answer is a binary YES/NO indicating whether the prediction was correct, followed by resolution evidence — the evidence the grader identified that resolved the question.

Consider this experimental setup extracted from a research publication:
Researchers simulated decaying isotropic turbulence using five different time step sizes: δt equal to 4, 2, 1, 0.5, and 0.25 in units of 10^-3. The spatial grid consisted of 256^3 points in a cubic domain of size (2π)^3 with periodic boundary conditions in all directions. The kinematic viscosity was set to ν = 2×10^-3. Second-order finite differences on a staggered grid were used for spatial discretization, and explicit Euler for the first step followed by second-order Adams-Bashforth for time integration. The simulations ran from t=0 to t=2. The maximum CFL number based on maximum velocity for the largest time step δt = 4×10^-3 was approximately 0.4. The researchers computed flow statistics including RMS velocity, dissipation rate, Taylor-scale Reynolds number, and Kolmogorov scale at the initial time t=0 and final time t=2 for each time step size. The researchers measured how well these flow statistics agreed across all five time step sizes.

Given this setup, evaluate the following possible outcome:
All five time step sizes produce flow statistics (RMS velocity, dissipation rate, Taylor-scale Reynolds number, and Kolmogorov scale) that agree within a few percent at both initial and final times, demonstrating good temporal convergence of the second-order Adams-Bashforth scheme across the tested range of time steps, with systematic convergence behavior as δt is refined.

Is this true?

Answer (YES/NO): NO